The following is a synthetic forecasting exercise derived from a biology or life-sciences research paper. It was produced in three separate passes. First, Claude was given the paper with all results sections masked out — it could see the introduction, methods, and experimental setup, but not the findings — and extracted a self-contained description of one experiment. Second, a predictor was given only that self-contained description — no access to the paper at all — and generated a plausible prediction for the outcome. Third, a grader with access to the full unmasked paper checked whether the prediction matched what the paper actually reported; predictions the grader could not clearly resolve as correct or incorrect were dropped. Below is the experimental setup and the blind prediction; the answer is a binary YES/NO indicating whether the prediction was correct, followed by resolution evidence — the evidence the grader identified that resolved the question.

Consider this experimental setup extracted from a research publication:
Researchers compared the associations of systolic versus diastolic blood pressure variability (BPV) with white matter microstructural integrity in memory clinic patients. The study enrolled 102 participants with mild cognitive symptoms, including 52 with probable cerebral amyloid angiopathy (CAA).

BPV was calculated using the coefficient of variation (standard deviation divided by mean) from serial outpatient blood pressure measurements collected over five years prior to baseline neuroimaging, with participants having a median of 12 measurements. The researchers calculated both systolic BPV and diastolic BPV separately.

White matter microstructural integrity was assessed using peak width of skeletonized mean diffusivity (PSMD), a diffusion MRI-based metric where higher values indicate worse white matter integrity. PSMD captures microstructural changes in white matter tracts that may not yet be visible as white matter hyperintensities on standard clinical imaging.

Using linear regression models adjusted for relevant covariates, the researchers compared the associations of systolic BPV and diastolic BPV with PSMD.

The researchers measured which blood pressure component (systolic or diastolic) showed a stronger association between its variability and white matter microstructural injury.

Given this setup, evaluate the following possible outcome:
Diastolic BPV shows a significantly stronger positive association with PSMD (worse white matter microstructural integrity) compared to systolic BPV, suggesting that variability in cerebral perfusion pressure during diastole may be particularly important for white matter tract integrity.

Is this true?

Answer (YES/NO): NO